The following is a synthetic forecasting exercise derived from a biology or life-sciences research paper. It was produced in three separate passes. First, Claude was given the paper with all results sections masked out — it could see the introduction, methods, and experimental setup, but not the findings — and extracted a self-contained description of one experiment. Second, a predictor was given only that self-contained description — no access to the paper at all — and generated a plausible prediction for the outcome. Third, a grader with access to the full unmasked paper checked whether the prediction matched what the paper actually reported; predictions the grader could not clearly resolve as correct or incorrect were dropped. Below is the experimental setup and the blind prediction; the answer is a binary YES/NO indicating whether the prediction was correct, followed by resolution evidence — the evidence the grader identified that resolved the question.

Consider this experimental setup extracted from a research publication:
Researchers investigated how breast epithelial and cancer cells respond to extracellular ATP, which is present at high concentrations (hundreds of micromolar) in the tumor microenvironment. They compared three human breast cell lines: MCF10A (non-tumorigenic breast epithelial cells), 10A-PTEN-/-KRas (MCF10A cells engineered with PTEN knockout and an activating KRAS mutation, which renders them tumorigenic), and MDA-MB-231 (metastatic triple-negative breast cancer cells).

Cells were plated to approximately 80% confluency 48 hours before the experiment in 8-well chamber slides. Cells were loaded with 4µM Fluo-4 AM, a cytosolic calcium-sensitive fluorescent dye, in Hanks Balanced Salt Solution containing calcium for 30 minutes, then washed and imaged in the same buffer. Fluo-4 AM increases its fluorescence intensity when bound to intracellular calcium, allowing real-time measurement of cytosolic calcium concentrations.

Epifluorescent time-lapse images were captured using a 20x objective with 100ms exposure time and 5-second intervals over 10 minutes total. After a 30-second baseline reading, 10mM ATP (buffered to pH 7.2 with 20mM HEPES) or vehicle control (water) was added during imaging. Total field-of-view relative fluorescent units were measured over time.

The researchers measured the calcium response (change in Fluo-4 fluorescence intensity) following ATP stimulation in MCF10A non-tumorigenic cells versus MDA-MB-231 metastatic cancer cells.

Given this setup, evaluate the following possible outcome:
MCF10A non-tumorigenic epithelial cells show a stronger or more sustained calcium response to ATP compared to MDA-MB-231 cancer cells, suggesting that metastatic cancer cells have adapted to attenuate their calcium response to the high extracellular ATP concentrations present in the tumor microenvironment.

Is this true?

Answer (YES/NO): YES